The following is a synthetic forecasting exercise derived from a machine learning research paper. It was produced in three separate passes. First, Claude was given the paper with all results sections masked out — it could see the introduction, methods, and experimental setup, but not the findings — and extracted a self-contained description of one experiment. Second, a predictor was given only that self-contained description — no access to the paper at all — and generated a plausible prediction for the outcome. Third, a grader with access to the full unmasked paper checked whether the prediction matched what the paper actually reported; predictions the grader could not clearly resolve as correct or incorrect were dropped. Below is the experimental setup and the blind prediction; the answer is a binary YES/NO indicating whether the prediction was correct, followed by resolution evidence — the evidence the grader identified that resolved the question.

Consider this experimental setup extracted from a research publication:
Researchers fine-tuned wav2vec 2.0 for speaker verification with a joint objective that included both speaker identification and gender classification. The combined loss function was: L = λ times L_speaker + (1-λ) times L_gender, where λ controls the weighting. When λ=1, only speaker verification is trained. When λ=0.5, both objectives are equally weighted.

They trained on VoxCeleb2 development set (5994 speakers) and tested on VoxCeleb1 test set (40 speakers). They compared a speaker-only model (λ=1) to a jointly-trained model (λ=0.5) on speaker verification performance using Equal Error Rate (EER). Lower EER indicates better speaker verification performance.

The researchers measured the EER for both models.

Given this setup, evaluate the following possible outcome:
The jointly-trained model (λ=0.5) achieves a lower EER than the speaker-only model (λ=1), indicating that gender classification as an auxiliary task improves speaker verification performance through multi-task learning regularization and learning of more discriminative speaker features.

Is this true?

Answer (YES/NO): NO